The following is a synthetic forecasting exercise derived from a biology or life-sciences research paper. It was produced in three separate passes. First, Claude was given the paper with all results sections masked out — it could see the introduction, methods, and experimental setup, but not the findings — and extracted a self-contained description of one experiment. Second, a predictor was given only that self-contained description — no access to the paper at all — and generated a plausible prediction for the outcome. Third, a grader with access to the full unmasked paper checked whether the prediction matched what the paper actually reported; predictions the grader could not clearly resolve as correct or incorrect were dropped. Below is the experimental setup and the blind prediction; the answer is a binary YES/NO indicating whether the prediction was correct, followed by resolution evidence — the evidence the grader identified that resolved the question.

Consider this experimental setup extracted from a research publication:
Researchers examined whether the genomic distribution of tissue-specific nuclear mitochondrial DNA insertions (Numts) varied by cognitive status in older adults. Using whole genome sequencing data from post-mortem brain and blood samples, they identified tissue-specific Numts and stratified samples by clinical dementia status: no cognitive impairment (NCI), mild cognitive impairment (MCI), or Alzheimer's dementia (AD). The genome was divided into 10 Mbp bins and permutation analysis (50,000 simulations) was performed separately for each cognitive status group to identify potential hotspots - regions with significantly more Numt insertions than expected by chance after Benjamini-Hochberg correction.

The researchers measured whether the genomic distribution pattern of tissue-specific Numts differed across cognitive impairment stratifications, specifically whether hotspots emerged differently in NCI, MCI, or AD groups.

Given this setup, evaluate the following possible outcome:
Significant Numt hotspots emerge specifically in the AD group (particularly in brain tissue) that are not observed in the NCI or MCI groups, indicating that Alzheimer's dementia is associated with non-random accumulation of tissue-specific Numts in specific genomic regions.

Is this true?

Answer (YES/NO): NO